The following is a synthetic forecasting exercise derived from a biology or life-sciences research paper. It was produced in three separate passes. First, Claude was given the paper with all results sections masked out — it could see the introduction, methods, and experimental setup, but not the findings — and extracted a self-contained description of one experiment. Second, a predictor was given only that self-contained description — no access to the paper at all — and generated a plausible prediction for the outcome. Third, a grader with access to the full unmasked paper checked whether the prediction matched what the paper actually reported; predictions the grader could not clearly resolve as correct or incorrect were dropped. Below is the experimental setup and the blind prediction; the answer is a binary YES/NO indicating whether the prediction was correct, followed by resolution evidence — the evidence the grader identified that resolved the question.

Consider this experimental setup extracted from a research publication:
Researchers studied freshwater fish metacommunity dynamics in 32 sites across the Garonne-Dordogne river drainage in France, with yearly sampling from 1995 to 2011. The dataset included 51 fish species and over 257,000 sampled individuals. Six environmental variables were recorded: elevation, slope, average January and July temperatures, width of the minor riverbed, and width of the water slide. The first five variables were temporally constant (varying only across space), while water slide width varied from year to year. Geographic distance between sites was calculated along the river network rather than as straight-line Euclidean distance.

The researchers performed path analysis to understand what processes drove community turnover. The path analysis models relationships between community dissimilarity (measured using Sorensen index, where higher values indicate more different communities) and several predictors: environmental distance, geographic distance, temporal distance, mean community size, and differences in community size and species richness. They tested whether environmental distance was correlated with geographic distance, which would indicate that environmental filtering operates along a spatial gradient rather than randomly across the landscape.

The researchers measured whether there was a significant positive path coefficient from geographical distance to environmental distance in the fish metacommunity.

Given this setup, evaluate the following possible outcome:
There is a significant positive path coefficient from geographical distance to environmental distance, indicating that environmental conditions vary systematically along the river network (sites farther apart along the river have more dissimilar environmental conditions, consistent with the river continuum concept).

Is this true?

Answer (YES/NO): YES